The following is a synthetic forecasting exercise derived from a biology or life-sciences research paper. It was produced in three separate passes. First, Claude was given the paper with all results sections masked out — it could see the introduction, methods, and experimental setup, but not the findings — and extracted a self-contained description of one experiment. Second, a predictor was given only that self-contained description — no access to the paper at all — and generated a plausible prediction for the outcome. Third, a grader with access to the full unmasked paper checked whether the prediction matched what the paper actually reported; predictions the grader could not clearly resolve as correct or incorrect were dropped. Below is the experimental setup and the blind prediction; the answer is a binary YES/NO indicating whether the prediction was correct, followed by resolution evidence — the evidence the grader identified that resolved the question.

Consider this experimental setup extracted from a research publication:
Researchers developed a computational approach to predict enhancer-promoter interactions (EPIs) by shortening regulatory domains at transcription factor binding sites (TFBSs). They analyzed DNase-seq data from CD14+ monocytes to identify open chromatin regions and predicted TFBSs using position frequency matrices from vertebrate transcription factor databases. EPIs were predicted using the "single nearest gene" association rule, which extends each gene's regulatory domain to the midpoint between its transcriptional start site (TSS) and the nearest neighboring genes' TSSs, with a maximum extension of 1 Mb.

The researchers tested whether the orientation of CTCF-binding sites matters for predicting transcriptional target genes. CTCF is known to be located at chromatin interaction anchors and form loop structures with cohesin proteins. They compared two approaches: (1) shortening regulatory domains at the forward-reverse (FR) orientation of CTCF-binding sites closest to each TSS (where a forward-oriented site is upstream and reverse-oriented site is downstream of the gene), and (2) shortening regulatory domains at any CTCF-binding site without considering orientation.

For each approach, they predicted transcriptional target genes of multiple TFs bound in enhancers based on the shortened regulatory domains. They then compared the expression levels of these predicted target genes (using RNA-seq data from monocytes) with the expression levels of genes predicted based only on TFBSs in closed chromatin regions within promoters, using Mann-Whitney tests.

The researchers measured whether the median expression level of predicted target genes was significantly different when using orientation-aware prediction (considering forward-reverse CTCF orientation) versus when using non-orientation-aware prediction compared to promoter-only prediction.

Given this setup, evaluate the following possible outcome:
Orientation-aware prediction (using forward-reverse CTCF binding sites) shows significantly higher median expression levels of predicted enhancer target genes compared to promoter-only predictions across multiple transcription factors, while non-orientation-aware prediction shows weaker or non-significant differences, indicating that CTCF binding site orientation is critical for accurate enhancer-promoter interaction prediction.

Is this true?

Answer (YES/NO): YES